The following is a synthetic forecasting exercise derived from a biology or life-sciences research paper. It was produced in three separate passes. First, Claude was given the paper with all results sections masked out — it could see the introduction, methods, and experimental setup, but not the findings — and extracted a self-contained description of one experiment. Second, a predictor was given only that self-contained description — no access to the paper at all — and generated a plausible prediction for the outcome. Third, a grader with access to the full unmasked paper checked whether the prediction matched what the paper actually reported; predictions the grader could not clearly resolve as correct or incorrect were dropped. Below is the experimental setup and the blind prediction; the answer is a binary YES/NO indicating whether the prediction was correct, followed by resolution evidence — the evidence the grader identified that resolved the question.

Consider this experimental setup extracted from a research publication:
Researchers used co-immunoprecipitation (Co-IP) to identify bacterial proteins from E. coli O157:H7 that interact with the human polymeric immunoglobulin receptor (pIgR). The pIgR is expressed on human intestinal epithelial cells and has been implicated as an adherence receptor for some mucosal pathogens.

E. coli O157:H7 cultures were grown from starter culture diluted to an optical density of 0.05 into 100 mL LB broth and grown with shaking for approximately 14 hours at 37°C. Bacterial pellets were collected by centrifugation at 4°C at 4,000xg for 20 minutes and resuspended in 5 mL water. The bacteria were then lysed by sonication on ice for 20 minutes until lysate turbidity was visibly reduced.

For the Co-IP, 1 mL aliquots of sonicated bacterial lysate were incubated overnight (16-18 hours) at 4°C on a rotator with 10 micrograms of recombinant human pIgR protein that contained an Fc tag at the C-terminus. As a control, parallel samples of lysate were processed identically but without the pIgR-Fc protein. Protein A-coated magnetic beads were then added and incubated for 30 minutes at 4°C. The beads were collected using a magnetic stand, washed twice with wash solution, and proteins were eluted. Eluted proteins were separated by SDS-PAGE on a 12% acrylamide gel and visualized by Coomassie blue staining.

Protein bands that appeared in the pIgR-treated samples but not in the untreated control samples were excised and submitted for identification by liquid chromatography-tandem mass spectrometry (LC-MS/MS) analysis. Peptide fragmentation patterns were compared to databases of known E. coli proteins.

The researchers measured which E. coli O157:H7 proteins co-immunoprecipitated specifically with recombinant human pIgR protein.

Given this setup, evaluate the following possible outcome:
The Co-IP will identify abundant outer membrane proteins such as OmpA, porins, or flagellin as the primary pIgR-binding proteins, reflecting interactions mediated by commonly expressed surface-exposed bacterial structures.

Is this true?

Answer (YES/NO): NO